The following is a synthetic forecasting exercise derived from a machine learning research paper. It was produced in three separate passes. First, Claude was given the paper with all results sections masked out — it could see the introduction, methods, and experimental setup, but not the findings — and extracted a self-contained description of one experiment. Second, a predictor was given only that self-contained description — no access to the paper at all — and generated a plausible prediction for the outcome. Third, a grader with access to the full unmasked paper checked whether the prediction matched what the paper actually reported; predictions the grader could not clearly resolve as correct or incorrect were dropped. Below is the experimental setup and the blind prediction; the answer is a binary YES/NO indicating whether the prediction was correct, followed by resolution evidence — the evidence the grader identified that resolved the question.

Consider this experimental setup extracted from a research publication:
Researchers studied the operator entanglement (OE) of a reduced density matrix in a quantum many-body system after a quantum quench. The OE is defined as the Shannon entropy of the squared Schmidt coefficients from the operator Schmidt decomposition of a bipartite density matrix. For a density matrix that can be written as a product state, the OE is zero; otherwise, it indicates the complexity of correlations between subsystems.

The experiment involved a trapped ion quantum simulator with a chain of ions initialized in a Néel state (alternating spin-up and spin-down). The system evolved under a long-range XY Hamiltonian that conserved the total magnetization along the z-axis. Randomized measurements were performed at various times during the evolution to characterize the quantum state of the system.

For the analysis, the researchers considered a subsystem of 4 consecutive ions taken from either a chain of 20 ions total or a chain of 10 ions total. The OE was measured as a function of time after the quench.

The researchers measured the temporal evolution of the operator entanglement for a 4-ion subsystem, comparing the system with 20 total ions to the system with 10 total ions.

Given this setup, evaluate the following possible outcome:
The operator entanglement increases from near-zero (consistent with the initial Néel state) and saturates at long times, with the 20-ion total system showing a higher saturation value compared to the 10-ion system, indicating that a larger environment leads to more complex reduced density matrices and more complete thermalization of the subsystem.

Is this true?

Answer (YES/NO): NO